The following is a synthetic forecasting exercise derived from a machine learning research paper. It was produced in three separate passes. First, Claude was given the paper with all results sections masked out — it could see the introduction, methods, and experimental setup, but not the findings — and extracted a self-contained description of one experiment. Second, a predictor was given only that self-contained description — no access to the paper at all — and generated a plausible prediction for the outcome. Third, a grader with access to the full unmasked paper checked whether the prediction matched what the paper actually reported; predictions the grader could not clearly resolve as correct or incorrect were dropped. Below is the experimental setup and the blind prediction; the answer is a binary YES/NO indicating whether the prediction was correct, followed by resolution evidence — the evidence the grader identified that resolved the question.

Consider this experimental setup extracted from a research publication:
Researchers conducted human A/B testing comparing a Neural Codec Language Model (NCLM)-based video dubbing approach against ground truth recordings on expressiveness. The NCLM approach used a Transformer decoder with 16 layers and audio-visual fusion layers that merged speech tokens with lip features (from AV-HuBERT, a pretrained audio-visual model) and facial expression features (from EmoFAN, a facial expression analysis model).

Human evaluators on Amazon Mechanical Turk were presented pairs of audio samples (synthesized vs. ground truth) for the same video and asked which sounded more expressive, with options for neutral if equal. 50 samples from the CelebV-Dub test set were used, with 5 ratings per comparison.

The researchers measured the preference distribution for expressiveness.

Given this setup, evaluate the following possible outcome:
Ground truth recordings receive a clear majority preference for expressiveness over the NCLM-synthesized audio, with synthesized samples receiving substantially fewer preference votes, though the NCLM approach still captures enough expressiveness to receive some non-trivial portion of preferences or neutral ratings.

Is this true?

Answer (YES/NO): YES